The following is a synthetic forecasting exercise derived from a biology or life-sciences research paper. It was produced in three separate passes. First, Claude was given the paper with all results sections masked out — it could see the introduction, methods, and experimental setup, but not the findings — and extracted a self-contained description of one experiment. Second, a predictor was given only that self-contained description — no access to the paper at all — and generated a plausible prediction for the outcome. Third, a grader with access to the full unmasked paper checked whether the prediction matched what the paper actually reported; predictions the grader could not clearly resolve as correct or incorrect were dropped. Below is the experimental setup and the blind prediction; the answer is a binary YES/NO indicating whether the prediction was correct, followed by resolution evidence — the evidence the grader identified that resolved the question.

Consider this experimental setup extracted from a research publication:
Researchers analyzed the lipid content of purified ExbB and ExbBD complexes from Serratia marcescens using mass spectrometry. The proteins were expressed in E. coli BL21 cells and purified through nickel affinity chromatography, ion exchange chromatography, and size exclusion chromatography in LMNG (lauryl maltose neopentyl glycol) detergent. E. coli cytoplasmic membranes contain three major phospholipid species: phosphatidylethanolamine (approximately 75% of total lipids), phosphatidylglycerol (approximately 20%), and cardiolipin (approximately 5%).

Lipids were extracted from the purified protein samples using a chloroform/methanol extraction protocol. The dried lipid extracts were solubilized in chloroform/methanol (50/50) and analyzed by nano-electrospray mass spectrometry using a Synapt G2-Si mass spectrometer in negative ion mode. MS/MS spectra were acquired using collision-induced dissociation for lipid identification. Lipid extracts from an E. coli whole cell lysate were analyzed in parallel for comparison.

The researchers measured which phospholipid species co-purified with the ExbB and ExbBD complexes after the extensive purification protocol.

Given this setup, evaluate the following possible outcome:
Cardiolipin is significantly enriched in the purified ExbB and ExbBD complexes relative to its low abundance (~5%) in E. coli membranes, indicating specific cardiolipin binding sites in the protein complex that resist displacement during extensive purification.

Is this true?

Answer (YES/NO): NO